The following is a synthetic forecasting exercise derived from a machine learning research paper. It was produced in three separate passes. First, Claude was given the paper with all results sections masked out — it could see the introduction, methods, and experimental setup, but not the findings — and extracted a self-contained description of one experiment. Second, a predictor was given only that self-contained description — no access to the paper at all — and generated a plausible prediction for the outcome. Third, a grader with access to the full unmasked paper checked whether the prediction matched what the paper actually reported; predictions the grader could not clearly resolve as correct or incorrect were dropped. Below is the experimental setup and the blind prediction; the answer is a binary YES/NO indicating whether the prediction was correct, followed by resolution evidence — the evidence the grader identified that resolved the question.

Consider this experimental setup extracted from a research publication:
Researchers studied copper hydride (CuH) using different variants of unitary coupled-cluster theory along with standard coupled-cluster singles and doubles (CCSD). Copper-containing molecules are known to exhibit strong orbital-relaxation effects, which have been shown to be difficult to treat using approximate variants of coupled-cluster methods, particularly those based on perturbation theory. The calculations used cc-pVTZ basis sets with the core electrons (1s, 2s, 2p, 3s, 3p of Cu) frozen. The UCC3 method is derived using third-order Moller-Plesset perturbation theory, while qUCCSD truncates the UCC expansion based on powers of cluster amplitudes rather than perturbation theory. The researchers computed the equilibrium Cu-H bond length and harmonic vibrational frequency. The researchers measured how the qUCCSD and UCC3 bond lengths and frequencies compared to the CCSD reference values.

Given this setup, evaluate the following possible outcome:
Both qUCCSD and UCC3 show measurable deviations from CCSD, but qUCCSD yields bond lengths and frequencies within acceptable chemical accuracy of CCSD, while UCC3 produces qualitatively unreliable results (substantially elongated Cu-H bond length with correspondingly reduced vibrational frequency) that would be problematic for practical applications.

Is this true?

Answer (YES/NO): NO